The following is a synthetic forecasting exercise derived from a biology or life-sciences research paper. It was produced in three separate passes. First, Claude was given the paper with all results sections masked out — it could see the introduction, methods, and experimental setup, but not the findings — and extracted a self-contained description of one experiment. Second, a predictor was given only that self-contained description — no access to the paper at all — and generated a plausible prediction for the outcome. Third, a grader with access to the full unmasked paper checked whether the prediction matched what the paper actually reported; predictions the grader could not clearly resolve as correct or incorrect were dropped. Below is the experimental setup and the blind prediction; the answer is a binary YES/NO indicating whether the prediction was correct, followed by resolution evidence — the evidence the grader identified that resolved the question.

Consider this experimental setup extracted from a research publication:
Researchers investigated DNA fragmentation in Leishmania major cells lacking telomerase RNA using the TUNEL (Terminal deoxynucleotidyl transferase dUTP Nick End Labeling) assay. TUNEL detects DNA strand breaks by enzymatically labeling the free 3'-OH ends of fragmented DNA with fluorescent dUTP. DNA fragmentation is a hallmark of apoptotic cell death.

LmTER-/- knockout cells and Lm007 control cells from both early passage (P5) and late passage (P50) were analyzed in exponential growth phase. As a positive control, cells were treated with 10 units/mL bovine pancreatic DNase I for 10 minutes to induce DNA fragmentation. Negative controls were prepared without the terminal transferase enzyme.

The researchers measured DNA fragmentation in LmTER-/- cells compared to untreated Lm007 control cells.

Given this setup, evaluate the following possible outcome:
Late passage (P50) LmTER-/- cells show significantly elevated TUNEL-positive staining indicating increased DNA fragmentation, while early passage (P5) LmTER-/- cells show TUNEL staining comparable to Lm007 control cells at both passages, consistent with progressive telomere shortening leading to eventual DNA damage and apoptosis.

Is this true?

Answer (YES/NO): NO